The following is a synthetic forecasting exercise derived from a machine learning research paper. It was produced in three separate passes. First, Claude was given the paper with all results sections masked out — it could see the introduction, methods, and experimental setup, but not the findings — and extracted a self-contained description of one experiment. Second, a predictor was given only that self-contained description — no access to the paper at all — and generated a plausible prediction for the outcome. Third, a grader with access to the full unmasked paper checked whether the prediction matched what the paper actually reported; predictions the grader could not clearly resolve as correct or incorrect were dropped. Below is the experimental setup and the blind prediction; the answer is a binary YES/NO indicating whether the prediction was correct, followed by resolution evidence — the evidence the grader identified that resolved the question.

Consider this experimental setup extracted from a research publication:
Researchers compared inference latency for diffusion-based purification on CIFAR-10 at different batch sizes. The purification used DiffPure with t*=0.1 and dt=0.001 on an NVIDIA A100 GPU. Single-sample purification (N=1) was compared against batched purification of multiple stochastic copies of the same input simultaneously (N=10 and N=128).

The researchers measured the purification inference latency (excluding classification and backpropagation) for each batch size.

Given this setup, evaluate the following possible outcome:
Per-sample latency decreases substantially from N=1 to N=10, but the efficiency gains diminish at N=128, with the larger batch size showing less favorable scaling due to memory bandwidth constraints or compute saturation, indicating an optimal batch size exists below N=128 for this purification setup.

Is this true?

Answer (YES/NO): NO